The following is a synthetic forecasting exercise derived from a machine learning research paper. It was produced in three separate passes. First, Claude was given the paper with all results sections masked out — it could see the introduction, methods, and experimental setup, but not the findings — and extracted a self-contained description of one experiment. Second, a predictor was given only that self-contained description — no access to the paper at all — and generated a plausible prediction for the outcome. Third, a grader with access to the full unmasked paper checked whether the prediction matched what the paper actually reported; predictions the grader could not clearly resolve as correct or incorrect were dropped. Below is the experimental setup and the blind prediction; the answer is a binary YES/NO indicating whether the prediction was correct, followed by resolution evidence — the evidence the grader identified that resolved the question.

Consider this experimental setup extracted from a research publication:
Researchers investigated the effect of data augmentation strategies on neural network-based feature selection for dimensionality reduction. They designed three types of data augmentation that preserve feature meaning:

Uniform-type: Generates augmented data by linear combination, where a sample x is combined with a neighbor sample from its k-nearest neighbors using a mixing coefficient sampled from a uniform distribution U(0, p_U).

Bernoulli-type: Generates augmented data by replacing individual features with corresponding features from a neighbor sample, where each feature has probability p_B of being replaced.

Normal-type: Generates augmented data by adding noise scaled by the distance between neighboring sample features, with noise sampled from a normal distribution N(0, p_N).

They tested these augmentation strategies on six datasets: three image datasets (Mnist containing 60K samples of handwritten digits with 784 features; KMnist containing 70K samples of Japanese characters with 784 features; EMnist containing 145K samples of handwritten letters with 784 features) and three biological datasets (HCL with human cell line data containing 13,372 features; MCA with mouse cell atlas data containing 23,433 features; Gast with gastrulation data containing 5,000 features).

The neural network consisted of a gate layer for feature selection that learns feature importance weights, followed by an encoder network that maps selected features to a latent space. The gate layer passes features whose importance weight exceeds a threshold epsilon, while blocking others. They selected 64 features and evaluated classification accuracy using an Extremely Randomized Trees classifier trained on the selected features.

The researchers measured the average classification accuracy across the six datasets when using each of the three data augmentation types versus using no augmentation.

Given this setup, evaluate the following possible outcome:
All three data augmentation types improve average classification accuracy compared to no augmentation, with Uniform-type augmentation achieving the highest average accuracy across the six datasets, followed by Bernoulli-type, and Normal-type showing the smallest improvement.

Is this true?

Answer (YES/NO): NO